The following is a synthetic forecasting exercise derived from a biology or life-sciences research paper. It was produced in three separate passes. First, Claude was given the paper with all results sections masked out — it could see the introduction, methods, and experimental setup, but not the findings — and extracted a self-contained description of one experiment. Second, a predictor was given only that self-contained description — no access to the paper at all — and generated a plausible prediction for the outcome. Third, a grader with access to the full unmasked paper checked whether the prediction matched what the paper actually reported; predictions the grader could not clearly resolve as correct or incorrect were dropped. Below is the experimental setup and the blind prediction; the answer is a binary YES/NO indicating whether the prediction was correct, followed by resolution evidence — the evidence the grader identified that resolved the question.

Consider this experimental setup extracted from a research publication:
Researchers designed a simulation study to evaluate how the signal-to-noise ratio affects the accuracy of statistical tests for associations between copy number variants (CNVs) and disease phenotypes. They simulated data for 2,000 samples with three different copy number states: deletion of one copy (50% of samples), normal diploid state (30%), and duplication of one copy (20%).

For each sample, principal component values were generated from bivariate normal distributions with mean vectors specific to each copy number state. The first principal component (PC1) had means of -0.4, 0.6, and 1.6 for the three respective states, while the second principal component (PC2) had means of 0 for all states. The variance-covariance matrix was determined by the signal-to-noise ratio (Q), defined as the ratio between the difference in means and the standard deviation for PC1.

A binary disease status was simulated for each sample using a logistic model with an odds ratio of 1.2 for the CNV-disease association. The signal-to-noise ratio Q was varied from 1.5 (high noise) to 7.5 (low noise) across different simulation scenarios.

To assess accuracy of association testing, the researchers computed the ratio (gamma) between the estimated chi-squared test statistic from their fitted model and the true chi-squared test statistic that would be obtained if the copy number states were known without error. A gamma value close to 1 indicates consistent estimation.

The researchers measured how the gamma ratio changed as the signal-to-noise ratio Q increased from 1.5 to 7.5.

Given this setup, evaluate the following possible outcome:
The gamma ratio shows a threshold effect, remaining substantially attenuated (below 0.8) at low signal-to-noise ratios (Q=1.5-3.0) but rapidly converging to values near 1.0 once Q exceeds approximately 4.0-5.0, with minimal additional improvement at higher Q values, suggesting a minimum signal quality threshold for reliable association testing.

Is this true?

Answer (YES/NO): NO